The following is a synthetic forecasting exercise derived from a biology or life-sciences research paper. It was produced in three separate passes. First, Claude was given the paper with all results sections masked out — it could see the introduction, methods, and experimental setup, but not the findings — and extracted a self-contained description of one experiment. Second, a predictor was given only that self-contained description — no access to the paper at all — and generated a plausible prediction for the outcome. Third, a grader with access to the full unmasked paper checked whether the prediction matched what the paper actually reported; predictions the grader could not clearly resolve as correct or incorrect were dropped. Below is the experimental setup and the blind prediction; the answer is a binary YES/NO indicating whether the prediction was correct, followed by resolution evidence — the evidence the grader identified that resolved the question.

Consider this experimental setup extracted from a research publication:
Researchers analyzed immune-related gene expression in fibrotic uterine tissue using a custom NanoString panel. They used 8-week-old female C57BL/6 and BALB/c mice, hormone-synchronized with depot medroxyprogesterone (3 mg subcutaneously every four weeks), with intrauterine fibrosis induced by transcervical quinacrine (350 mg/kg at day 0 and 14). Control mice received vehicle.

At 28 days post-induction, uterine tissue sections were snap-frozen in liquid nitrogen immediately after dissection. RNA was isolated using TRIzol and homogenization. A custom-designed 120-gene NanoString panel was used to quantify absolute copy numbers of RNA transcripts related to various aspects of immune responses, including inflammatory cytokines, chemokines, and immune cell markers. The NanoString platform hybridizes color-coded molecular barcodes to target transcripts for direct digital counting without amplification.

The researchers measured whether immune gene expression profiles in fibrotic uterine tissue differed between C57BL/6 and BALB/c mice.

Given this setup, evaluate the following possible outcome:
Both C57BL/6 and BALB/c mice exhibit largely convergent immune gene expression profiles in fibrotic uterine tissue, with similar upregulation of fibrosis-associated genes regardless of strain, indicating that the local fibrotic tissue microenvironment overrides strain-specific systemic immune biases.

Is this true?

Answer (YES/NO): NO